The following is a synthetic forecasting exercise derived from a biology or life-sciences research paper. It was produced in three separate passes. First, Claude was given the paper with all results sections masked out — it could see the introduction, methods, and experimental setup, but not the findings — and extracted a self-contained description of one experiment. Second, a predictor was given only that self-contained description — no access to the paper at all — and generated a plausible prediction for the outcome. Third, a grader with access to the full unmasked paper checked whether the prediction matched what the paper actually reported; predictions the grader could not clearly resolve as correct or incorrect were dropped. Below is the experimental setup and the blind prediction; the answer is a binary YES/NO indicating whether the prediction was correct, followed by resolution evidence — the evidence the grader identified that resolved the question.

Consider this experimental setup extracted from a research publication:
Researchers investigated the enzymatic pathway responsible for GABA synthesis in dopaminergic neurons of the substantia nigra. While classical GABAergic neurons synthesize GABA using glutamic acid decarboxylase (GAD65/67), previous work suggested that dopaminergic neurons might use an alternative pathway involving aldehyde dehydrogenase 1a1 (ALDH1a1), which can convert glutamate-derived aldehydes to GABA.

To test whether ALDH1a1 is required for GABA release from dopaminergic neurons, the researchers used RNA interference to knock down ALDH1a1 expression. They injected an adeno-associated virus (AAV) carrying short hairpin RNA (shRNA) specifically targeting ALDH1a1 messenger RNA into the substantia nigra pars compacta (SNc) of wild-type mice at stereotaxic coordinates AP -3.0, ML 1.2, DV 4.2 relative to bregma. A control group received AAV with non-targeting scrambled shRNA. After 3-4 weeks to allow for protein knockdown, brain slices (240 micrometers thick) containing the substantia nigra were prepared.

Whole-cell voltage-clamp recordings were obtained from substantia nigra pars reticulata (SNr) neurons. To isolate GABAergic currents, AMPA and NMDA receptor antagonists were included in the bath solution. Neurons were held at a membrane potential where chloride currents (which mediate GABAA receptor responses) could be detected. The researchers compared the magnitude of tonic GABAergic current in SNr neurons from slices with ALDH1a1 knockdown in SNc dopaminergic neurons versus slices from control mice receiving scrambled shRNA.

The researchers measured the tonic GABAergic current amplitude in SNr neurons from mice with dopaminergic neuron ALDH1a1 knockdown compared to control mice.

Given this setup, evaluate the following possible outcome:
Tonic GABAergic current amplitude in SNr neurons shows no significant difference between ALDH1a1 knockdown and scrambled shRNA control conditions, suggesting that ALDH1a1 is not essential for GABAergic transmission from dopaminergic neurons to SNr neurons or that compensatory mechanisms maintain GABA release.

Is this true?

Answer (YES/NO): NO